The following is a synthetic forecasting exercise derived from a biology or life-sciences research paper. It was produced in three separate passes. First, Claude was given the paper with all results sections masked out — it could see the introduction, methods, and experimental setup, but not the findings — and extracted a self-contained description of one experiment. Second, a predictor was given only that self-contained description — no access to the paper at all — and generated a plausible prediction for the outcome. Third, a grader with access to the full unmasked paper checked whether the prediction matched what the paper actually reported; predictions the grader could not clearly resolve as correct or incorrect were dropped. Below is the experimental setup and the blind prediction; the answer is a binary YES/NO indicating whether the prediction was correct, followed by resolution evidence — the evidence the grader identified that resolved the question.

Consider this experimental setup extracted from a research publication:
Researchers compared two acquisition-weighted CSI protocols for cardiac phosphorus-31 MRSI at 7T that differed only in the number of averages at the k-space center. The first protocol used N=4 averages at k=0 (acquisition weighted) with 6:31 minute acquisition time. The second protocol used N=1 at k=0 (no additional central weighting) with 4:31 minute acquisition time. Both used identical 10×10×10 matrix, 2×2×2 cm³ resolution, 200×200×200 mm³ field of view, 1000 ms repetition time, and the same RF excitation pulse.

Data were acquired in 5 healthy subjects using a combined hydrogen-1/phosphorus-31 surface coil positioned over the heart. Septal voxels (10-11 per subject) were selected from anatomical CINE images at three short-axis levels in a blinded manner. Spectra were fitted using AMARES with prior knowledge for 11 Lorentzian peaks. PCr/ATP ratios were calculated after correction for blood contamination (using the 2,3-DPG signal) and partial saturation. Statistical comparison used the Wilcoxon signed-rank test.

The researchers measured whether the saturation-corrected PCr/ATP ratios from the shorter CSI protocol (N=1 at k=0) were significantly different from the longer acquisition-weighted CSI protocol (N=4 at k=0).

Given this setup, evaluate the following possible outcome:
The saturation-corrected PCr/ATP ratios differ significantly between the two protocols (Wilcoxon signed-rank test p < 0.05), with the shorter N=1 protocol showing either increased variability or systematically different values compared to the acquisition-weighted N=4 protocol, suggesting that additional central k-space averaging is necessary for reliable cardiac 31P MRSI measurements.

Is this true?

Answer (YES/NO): NO